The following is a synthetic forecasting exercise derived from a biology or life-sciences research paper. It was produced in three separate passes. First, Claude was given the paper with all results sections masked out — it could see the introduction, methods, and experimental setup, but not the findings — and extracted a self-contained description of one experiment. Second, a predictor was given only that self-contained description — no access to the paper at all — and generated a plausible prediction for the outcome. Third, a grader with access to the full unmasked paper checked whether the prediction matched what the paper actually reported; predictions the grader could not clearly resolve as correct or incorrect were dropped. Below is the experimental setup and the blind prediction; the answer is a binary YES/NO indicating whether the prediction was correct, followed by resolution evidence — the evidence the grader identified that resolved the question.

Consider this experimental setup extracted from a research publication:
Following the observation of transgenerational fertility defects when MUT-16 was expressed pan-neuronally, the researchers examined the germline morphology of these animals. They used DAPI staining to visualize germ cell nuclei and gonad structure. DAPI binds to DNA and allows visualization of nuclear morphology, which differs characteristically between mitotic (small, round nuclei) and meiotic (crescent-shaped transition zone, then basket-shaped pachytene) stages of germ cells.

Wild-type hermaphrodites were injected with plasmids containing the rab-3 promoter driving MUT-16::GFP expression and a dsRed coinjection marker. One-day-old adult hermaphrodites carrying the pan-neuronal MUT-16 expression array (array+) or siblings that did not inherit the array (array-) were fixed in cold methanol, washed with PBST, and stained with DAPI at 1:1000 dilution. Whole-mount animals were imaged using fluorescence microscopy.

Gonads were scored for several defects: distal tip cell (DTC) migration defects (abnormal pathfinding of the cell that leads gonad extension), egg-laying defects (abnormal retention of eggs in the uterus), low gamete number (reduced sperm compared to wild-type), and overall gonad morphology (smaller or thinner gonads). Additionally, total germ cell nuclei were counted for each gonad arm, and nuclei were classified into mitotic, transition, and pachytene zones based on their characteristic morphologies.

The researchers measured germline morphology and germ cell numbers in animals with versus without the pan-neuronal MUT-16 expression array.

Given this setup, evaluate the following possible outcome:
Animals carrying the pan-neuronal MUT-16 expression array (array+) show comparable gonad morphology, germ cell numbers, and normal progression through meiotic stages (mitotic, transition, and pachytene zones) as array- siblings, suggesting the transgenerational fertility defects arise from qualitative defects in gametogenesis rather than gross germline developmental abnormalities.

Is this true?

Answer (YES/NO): NO